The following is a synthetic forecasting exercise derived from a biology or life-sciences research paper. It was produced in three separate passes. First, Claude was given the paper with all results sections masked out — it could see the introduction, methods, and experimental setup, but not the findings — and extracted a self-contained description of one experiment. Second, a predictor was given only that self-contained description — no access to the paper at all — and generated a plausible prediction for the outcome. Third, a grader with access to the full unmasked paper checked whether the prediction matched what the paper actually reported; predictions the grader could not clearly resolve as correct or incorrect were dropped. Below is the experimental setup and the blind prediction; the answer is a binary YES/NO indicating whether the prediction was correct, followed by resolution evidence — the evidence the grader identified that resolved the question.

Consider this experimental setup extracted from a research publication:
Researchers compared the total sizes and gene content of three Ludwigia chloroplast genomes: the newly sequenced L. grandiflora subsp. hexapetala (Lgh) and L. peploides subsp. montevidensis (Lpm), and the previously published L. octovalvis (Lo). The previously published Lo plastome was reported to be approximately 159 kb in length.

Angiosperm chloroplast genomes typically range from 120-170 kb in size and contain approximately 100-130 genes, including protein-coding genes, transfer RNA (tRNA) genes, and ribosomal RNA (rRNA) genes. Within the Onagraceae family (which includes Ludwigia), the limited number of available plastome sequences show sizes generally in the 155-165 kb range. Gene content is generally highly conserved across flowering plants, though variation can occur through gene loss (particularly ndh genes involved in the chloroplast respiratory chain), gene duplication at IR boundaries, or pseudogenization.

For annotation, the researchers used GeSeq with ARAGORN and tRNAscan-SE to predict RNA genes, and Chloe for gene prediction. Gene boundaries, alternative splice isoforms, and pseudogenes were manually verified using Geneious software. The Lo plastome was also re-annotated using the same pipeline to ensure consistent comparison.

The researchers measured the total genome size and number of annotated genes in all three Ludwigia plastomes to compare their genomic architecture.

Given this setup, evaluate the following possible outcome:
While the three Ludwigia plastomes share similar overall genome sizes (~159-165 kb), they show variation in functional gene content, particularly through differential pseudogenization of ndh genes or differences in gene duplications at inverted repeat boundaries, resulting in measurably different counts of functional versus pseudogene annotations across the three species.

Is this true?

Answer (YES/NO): NO